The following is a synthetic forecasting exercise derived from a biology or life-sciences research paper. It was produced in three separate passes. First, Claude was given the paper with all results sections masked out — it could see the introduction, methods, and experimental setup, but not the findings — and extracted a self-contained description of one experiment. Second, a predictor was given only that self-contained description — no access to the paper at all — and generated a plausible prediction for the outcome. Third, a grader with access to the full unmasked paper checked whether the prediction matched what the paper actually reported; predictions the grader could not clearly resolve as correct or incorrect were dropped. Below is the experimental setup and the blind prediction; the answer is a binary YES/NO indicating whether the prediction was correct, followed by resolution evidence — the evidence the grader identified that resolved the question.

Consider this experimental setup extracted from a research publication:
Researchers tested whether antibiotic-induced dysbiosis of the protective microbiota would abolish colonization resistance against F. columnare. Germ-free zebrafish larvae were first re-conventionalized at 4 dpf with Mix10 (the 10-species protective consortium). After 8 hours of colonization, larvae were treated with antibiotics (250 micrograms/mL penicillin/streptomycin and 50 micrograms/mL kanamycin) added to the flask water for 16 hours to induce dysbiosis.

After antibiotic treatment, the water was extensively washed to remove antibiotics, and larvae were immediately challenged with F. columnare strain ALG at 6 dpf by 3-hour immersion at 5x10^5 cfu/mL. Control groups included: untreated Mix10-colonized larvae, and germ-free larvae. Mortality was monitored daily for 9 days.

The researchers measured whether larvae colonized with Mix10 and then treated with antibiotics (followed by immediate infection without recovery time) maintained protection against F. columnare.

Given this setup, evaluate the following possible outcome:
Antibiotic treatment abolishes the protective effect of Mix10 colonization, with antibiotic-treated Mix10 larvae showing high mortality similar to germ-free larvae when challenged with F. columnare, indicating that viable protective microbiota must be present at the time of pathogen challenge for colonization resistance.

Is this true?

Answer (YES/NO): YES